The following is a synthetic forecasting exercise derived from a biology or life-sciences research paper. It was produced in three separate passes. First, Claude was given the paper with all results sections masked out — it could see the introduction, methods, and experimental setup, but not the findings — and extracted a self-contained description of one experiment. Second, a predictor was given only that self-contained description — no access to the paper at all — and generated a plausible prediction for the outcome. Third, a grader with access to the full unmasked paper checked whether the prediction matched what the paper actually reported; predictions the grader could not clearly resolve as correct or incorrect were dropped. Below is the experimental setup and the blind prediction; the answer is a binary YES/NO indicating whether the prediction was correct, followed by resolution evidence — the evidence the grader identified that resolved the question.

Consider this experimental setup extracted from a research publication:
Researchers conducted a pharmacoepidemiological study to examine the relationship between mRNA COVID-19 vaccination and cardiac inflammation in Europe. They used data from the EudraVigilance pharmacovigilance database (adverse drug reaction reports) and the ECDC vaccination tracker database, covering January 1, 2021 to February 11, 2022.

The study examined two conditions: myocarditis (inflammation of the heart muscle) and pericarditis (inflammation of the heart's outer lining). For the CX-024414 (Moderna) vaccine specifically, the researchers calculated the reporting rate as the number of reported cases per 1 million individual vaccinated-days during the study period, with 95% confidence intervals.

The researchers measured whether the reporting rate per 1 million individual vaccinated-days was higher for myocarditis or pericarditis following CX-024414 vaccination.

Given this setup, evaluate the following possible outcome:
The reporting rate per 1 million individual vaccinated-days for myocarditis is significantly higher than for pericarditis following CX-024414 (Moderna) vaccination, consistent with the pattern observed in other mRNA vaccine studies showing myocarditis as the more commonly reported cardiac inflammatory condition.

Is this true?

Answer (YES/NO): YES